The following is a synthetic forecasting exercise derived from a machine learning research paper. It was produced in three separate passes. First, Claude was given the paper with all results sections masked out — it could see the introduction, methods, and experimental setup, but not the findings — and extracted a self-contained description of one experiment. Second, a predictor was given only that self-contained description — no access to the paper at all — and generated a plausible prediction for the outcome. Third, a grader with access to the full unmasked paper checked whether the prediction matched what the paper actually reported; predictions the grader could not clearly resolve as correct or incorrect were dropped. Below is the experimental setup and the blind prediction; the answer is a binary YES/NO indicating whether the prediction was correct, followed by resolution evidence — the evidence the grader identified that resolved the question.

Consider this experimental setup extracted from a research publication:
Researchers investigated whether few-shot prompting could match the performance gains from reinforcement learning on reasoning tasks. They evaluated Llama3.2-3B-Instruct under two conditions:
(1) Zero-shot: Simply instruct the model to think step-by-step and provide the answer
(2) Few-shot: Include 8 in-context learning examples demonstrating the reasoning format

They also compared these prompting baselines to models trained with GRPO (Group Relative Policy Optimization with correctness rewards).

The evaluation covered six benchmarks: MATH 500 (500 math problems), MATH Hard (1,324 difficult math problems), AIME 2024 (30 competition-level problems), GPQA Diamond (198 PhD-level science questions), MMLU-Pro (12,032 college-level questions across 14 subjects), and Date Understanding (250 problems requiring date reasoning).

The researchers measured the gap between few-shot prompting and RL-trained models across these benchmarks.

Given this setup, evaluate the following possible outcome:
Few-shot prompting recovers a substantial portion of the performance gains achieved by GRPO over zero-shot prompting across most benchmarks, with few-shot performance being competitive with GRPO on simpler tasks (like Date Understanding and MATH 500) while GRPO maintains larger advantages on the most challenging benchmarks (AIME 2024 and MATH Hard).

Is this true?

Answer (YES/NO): NO